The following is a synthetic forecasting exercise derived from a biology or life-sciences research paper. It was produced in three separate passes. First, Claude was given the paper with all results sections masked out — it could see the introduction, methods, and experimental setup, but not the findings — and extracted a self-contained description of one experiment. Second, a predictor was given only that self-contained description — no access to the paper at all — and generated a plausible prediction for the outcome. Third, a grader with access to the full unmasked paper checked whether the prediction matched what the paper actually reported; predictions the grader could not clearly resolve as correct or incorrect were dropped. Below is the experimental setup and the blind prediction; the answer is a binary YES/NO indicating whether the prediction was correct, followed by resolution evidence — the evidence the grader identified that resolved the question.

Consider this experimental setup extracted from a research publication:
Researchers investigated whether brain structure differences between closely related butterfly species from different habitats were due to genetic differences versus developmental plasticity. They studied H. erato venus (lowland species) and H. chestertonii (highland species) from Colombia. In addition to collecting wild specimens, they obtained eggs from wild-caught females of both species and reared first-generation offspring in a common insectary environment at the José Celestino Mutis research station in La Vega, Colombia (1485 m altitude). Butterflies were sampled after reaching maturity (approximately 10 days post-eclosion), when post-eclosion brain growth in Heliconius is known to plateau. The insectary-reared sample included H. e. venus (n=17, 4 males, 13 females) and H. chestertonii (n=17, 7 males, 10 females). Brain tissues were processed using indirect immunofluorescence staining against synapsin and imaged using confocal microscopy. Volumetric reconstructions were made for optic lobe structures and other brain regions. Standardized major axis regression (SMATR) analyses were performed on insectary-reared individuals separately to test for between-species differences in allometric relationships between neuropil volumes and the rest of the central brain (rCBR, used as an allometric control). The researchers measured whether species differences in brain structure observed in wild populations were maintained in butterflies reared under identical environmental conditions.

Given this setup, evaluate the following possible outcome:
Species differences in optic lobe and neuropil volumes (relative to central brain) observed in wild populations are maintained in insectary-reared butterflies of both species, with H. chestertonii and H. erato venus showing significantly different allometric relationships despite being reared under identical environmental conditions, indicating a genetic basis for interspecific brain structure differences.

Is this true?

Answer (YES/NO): YES